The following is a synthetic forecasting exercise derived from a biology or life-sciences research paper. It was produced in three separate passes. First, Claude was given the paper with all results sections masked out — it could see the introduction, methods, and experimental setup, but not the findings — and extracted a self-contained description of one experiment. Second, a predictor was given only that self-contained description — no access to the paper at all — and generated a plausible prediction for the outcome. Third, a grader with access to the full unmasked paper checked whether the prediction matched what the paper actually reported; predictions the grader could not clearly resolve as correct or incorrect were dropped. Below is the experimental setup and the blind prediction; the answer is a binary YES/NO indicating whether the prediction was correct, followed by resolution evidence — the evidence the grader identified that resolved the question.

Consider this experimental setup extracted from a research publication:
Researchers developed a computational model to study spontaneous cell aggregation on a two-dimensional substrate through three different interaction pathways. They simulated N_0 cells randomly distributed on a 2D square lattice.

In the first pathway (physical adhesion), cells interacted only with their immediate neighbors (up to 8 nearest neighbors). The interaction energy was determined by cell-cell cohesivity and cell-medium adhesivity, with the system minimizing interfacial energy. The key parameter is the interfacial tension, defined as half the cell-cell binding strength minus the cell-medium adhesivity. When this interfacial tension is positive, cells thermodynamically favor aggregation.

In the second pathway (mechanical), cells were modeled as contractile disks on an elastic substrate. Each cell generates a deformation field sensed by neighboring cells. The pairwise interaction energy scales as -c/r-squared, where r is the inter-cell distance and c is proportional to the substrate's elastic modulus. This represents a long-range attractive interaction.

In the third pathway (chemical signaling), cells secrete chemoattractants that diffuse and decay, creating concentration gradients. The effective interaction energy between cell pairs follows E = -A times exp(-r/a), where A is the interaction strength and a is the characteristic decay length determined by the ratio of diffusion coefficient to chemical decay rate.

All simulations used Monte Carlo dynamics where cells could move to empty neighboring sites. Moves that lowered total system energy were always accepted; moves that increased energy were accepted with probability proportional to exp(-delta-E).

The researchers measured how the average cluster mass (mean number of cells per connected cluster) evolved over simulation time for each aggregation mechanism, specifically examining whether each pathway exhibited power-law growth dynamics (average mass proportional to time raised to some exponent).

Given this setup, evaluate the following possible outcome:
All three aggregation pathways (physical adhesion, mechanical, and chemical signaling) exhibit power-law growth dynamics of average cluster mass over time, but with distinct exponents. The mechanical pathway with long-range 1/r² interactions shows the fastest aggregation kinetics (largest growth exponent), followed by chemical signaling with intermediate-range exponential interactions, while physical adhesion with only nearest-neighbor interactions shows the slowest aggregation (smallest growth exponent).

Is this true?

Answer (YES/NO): NO